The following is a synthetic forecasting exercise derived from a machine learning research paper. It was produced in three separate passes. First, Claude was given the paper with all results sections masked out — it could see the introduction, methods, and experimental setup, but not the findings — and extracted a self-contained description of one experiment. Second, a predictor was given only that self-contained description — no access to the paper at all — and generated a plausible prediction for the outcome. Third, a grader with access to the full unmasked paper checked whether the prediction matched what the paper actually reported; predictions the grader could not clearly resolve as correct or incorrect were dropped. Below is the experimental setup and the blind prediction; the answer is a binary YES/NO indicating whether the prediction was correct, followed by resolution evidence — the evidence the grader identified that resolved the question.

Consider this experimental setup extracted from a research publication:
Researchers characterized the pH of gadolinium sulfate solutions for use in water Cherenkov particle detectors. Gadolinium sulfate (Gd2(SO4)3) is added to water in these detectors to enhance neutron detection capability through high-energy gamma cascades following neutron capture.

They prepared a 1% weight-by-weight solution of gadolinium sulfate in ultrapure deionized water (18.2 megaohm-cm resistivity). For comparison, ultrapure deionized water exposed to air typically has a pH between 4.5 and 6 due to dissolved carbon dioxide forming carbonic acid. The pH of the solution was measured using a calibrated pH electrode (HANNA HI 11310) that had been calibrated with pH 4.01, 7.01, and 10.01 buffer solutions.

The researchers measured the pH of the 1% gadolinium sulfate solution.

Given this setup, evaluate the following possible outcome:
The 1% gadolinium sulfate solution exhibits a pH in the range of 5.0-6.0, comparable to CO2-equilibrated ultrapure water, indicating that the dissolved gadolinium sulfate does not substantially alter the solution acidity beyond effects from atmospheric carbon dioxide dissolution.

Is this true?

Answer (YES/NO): NO